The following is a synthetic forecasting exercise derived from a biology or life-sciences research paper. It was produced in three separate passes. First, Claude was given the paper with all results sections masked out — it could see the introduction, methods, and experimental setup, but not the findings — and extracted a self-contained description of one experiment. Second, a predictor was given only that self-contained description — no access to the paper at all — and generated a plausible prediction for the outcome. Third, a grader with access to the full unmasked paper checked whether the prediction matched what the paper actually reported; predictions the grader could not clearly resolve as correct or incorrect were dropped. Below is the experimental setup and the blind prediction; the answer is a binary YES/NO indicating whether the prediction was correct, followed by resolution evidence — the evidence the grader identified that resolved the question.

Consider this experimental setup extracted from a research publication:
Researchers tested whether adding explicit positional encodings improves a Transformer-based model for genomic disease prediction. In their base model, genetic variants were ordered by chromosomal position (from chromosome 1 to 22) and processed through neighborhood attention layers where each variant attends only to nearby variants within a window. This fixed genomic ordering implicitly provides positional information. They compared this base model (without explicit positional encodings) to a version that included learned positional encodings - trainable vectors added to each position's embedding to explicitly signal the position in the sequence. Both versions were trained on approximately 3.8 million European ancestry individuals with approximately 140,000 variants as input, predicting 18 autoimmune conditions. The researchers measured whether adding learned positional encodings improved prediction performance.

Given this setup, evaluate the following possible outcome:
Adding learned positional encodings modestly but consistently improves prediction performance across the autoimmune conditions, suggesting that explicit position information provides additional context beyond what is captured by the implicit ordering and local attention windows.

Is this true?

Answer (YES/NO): NO